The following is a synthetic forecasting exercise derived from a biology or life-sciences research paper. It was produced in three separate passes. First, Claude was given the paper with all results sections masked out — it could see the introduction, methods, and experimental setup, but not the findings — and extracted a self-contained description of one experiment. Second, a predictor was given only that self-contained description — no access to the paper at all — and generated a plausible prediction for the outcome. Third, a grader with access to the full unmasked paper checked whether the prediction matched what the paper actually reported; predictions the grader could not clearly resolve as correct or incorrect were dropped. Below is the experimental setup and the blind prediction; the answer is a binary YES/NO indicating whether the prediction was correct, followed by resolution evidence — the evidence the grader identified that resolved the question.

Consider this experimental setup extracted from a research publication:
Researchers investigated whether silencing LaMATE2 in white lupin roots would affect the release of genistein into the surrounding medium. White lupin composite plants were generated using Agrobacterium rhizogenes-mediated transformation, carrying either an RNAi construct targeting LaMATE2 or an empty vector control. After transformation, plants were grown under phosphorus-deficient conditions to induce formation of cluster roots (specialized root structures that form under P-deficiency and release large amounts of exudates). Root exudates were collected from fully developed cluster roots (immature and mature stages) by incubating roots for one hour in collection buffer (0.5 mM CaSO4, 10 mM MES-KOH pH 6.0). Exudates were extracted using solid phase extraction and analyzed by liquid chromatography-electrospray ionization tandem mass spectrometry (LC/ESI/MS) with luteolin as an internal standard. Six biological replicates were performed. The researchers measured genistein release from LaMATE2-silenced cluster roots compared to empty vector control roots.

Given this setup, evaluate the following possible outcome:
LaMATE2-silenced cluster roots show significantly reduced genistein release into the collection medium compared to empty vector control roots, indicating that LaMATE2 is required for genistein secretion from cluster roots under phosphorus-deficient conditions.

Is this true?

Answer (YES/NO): YES